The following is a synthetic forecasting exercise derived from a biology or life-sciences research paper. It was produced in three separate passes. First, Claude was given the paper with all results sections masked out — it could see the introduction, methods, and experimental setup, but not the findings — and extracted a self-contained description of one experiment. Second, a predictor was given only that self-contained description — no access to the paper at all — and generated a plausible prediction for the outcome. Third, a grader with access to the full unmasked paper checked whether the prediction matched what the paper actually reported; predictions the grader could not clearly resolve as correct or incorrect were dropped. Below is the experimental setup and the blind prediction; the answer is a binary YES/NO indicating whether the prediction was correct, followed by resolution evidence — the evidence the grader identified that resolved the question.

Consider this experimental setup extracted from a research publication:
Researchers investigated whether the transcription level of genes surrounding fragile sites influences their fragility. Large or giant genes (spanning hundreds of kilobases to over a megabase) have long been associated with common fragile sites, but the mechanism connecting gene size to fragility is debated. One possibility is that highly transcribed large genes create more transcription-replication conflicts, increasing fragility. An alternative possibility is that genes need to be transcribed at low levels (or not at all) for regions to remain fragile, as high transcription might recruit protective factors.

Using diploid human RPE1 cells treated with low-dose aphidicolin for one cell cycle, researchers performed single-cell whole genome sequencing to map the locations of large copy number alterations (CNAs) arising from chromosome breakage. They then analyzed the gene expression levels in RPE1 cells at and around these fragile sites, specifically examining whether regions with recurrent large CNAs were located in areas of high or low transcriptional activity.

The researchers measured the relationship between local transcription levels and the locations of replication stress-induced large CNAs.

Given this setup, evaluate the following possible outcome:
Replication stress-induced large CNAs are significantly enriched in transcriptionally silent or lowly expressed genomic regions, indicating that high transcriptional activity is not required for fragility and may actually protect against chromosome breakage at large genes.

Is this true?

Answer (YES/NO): NO